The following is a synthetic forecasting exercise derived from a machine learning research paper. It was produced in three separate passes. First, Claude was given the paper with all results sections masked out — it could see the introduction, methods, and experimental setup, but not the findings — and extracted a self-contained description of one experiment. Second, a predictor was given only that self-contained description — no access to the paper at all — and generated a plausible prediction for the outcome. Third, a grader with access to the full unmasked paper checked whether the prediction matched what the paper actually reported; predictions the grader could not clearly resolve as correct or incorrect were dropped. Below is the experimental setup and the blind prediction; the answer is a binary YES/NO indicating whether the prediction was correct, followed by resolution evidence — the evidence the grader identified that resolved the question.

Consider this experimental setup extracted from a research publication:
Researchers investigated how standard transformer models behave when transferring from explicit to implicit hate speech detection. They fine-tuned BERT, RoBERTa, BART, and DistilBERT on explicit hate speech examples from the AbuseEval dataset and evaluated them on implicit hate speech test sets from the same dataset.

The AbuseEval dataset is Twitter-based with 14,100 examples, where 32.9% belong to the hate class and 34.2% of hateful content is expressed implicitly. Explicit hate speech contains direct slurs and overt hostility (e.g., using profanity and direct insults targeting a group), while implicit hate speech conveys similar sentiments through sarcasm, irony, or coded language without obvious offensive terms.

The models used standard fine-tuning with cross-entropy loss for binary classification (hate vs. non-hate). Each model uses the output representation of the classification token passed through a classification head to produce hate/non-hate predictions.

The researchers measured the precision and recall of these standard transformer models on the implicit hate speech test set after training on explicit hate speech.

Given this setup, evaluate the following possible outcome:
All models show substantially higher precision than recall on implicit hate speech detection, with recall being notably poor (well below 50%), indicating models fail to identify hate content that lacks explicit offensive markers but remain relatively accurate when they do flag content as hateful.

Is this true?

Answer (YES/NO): NO